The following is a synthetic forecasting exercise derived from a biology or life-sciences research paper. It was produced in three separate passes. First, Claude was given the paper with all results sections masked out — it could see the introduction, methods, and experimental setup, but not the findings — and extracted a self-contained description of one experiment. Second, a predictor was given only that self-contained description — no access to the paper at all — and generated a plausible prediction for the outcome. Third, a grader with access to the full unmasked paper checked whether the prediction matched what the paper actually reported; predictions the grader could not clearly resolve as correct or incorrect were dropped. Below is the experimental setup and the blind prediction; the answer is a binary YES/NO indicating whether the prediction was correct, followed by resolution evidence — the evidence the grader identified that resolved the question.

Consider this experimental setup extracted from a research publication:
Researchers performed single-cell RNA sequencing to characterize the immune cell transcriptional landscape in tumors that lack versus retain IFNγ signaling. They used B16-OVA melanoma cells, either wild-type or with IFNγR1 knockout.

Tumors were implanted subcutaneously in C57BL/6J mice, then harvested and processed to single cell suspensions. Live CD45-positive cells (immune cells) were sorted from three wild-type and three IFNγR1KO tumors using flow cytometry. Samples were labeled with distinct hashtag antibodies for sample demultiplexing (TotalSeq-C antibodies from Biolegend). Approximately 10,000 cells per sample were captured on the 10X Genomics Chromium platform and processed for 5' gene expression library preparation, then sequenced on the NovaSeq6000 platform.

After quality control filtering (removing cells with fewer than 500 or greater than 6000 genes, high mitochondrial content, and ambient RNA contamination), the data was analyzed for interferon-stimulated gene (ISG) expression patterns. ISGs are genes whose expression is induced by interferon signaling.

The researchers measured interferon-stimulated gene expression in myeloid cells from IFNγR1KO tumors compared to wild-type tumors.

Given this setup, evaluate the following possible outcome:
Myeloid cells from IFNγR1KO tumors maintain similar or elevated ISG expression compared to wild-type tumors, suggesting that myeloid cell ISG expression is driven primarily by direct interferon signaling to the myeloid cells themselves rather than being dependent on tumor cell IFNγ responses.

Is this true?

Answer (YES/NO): YES